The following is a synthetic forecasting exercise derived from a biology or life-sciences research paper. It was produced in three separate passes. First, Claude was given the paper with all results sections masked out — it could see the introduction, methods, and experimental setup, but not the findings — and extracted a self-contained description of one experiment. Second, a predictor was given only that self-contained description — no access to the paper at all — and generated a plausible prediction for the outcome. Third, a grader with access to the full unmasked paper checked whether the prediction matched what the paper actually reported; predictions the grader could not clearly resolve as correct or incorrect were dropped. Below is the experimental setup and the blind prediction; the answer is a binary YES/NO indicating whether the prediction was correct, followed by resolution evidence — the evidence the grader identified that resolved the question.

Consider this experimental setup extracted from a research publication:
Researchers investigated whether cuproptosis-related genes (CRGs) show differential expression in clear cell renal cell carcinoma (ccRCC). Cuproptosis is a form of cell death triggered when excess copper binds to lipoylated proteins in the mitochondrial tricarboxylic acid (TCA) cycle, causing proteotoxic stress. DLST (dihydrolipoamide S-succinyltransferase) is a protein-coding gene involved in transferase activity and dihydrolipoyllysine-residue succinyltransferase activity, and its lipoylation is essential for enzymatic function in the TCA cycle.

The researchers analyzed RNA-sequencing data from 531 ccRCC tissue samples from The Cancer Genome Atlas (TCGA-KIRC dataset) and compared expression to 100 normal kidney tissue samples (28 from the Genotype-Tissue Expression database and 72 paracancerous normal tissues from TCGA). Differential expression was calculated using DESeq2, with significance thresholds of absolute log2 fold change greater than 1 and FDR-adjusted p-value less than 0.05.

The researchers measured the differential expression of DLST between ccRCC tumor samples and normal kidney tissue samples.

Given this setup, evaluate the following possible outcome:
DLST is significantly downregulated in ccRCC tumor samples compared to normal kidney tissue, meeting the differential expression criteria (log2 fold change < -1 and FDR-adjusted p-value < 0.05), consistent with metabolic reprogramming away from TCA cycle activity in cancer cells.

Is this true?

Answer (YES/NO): YES